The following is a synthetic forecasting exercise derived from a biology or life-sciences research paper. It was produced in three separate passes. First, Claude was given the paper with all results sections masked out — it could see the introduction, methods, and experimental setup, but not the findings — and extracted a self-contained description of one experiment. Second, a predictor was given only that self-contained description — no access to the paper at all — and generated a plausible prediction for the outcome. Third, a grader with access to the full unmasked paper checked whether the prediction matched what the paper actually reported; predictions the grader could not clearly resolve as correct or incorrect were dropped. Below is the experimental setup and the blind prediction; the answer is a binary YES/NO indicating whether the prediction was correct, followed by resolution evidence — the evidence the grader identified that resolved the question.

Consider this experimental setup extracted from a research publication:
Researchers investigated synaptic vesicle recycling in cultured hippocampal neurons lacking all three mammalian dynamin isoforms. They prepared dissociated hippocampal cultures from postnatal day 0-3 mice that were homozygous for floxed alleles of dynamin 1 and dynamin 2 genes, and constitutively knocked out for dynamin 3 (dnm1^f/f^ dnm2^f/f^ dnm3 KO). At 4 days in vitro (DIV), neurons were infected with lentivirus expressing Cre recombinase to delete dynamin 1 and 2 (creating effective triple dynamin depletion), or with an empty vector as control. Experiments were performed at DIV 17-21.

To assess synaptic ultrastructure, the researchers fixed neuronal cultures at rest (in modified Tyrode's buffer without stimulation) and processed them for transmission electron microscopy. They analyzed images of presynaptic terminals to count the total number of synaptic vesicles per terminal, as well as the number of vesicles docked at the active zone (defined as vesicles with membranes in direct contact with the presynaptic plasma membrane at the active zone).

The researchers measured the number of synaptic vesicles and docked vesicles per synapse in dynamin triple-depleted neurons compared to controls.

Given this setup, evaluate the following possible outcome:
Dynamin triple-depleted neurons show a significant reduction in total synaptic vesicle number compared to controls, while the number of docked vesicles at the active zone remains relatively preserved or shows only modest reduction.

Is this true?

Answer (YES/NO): NO